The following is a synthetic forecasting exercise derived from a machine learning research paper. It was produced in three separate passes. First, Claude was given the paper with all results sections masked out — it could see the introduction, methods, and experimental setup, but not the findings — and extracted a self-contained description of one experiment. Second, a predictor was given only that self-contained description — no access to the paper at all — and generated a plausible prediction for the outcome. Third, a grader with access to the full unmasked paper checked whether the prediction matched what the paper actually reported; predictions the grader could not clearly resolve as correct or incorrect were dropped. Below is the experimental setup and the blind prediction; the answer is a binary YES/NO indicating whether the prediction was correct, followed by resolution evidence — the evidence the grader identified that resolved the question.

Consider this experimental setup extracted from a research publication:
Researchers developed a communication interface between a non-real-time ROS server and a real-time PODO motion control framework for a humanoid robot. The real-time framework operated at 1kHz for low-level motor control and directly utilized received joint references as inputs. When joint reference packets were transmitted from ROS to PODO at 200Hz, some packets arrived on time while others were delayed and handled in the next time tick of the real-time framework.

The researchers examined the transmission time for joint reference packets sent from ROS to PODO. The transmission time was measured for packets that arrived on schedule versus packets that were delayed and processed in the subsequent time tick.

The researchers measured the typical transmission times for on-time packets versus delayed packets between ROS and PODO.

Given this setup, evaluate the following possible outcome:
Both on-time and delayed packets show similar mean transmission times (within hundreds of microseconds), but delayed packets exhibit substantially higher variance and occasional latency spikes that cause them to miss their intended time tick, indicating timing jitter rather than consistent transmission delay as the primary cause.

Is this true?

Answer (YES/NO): NO